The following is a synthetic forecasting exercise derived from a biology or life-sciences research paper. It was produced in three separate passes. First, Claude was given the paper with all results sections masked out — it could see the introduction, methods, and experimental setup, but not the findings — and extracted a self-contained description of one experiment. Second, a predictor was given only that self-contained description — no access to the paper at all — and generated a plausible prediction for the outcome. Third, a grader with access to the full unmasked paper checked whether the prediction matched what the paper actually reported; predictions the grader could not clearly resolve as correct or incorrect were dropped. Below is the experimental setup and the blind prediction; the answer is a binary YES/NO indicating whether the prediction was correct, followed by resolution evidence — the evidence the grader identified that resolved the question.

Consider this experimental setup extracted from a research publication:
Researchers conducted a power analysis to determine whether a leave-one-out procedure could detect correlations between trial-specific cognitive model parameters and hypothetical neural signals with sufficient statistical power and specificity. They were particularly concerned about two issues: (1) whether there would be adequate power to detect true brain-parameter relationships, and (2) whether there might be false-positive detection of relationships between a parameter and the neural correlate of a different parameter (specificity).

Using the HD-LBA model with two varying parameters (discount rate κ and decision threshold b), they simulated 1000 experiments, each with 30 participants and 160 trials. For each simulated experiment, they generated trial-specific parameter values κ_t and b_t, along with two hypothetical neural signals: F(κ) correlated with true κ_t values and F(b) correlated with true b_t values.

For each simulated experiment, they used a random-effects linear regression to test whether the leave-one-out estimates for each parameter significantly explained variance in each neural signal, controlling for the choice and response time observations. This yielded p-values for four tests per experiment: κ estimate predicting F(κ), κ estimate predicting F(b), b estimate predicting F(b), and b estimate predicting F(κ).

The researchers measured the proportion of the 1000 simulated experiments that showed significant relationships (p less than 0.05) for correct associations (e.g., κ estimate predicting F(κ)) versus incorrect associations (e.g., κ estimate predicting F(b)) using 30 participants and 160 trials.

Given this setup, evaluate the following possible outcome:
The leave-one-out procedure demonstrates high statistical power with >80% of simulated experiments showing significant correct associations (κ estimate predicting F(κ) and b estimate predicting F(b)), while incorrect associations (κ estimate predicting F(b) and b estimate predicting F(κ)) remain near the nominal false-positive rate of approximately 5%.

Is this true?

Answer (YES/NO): NO